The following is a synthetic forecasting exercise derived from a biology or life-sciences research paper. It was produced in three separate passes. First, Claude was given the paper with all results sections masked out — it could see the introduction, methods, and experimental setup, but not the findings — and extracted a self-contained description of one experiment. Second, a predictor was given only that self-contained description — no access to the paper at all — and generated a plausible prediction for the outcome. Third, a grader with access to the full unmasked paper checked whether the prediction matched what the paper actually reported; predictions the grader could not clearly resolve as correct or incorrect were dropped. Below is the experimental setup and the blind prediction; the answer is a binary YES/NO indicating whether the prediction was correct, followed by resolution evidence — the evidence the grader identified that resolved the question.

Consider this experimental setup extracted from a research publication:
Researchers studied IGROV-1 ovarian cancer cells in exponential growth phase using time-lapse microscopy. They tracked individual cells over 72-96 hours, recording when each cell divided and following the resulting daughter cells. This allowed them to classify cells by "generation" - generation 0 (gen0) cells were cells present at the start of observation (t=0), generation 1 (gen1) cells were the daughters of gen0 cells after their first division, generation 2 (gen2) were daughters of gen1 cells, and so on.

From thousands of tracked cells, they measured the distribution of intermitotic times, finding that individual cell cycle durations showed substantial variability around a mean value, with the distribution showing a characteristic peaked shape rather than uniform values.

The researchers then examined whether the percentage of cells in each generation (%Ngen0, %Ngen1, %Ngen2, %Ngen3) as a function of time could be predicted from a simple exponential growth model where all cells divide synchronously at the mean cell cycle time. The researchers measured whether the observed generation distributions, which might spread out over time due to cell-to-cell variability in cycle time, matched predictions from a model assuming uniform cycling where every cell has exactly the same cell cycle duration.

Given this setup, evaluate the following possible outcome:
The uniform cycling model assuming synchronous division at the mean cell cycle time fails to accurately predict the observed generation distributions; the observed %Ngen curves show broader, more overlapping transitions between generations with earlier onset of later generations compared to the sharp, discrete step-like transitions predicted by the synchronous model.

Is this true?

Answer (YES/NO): YES